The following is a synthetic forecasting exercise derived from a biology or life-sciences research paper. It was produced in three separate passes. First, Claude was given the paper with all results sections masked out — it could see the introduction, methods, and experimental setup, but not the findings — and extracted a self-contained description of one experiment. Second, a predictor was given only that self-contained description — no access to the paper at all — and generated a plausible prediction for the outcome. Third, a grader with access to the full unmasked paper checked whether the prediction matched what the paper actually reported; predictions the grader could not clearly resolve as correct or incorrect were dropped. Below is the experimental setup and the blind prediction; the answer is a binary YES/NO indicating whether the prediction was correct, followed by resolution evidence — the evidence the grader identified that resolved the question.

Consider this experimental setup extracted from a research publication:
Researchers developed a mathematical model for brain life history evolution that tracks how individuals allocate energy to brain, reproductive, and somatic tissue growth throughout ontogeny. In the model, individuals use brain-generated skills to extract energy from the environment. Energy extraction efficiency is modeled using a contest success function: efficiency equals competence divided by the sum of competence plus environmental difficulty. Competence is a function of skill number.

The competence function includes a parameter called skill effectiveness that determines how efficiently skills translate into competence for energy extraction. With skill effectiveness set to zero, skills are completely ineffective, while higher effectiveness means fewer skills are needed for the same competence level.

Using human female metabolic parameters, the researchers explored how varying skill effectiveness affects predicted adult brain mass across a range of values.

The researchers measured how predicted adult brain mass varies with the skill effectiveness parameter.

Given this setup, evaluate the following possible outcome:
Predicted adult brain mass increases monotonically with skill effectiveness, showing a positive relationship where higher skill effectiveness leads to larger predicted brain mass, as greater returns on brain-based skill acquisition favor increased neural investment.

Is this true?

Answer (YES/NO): NO